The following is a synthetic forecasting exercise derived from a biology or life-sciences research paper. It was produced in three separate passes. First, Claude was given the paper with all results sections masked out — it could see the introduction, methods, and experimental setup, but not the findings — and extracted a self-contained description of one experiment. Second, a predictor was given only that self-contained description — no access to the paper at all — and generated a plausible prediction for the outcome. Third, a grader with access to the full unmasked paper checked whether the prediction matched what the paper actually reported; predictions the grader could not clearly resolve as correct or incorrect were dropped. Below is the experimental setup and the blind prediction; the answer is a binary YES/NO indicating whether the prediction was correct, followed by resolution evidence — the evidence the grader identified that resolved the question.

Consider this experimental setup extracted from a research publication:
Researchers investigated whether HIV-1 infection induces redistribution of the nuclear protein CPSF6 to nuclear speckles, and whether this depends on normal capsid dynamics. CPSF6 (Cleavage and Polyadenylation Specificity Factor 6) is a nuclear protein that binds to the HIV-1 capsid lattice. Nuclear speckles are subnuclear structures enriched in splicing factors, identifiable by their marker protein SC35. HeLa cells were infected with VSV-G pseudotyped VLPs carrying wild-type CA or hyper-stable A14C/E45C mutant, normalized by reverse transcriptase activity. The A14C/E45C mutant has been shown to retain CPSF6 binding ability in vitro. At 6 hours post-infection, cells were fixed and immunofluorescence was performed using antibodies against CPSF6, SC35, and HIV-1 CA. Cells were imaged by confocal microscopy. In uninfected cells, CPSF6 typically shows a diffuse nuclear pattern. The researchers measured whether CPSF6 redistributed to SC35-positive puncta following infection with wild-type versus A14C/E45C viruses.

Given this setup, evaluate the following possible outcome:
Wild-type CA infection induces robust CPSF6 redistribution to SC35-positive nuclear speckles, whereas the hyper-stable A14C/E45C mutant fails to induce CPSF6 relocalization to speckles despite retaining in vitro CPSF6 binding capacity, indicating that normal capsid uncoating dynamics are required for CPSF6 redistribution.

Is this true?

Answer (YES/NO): YES